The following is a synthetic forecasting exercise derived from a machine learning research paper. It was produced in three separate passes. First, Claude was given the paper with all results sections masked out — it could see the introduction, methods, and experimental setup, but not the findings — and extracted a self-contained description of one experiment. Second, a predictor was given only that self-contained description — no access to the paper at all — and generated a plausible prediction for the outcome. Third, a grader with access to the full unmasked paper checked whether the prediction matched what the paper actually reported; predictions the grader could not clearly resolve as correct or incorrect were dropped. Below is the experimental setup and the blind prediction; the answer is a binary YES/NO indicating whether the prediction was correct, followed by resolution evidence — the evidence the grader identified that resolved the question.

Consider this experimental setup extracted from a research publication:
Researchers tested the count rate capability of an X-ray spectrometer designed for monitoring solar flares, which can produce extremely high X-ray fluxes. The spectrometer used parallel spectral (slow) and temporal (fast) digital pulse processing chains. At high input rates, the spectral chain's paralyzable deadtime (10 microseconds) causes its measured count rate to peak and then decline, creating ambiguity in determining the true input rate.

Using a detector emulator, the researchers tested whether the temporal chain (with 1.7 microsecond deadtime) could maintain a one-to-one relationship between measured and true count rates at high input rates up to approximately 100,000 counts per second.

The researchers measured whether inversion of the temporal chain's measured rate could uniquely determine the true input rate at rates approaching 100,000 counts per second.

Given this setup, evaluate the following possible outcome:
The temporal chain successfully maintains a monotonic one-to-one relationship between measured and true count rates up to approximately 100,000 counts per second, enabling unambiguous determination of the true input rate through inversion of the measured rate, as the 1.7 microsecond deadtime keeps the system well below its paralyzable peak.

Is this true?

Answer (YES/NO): YES